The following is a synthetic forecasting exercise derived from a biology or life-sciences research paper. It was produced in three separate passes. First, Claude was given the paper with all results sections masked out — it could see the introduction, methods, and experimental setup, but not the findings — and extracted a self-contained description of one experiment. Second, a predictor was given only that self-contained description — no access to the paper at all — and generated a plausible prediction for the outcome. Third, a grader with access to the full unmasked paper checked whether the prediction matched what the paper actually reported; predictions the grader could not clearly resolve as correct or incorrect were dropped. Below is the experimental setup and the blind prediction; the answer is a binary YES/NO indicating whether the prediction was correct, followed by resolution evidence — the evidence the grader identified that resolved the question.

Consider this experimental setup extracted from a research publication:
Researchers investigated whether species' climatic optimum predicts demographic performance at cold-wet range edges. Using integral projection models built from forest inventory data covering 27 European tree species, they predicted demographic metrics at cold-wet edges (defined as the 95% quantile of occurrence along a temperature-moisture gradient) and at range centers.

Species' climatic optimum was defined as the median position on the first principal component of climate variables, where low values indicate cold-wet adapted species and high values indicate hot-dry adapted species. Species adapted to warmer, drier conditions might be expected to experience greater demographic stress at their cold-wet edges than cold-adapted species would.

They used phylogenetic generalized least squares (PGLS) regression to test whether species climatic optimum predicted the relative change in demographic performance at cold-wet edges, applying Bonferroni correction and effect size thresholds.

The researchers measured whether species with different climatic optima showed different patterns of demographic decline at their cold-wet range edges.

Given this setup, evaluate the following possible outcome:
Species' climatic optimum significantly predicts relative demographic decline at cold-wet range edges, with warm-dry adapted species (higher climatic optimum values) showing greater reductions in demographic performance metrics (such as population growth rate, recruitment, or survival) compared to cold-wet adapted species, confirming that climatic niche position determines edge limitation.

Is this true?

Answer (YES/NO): NO